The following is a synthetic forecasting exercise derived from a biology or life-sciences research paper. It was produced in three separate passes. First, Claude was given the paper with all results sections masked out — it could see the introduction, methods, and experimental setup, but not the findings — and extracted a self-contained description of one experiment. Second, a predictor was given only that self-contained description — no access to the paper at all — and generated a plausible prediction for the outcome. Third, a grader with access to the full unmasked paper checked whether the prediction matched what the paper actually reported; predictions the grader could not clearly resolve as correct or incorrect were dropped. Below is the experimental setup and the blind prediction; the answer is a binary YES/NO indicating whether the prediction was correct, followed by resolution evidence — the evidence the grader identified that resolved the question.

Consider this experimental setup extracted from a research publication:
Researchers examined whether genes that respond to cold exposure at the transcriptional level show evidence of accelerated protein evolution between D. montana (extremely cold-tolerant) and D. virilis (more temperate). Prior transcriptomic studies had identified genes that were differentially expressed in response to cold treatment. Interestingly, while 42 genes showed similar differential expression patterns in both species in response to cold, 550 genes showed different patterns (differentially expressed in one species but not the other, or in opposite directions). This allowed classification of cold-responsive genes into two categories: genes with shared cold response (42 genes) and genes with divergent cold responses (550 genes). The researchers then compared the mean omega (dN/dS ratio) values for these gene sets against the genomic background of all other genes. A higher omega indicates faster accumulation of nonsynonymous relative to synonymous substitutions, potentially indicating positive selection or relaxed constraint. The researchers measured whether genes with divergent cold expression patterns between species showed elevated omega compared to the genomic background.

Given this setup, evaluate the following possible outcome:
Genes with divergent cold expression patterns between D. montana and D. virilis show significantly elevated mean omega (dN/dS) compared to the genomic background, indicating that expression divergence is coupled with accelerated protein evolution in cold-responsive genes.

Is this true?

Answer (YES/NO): NO